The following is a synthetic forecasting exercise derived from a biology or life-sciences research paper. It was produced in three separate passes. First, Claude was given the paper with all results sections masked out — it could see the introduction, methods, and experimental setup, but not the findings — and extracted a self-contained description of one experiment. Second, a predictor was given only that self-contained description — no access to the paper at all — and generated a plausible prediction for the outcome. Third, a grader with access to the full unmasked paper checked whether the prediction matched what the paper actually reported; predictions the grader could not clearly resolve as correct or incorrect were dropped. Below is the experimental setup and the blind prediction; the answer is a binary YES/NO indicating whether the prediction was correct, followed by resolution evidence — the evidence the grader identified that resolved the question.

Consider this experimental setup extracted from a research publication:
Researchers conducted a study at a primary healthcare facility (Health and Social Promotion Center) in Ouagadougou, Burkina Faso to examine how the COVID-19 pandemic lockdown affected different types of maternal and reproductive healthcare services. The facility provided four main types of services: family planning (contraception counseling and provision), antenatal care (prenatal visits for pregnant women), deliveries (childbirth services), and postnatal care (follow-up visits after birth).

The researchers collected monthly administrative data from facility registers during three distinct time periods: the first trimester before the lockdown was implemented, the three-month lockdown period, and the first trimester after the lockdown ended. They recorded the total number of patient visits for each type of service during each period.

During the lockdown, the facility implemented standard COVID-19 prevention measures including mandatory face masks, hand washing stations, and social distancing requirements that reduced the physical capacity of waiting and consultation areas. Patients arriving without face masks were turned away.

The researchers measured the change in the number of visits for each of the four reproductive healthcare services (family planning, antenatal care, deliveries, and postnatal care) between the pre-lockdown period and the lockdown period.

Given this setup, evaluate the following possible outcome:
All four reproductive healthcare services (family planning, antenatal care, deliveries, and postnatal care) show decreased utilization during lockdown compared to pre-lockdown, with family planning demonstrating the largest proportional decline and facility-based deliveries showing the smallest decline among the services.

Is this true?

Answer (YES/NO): NO